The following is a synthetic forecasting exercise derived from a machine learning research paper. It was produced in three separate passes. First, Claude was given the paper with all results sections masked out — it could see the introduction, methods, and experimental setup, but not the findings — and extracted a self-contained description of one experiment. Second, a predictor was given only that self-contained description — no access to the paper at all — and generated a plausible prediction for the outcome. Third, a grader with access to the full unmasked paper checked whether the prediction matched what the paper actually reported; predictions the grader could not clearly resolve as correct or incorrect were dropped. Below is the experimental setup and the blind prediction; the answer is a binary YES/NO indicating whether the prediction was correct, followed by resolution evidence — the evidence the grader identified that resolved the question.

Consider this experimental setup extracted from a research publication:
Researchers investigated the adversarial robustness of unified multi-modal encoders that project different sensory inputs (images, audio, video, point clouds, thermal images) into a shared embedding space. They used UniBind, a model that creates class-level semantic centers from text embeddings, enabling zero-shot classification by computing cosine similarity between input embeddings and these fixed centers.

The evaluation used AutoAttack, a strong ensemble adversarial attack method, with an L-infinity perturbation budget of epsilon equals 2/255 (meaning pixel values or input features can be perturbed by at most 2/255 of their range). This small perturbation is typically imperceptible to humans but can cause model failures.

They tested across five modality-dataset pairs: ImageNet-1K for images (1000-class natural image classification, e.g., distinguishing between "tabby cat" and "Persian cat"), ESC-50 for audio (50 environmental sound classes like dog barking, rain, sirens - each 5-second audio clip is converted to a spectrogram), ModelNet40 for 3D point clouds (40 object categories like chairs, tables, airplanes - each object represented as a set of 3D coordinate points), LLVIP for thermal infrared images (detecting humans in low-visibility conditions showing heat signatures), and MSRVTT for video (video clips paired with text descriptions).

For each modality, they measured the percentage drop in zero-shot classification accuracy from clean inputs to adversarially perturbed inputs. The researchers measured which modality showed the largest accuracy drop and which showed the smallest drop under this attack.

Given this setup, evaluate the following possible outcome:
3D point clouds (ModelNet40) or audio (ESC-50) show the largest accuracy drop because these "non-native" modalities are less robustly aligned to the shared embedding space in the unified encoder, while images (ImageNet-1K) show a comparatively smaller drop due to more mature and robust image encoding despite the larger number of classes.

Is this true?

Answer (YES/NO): NO